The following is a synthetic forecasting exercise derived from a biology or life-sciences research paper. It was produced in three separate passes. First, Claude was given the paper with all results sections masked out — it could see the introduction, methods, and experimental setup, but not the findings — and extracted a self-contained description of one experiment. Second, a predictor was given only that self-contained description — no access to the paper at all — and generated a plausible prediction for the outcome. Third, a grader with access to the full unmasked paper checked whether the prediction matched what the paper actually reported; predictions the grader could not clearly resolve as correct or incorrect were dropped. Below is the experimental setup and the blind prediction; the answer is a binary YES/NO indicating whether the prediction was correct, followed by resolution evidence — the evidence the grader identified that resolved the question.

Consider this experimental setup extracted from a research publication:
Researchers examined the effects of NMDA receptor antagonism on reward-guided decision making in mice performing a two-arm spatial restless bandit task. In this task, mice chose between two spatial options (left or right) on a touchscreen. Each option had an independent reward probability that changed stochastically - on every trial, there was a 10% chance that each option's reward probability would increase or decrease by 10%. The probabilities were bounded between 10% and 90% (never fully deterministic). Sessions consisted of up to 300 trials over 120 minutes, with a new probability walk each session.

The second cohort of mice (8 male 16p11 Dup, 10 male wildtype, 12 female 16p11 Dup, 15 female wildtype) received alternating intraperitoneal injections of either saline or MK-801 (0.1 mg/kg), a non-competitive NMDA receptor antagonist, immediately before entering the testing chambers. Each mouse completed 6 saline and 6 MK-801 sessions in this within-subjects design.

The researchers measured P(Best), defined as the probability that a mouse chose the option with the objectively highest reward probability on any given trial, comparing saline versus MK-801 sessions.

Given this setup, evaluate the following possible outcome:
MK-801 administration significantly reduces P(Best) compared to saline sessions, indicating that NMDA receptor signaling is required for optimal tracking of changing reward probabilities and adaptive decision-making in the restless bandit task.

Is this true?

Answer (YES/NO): YES